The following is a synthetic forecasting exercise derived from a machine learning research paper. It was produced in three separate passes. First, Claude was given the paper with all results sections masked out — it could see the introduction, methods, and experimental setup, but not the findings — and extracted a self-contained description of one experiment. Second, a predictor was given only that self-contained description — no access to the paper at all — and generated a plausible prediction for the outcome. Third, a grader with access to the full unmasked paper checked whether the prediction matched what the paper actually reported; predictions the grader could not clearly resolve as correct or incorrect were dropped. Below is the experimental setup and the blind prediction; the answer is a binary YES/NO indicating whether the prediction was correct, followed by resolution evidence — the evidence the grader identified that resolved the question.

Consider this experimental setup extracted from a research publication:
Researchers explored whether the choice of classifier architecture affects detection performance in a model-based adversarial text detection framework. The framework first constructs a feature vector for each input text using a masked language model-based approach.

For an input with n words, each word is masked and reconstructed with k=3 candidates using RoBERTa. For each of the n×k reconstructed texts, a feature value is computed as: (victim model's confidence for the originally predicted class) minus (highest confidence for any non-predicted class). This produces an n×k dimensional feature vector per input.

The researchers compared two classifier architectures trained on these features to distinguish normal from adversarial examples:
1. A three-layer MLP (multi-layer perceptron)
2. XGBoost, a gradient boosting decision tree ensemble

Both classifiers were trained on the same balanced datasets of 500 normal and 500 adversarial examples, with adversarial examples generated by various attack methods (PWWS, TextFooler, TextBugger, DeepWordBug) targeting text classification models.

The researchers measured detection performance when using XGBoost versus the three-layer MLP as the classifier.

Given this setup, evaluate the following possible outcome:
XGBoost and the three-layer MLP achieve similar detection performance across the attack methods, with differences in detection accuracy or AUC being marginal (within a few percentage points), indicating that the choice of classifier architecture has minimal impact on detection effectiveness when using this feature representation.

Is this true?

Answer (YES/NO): YES